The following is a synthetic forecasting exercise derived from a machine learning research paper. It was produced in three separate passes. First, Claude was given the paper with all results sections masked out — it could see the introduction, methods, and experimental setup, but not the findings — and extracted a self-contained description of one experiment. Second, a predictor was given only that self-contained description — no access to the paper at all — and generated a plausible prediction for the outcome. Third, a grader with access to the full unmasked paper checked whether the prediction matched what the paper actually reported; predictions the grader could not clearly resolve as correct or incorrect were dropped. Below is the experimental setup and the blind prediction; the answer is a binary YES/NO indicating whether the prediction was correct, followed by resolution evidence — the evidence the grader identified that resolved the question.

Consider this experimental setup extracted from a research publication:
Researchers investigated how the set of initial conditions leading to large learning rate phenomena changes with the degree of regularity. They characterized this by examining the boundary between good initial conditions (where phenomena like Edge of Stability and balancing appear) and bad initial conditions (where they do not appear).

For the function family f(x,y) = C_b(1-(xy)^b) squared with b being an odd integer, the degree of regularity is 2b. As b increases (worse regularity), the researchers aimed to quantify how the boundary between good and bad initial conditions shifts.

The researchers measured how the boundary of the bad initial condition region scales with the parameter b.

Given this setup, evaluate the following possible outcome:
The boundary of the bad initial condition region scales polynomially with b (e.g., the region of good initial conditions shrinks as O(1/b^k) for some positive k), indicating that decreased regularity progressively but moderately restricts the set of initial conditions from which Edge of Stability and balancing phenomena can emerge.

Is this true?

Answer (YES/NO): NO